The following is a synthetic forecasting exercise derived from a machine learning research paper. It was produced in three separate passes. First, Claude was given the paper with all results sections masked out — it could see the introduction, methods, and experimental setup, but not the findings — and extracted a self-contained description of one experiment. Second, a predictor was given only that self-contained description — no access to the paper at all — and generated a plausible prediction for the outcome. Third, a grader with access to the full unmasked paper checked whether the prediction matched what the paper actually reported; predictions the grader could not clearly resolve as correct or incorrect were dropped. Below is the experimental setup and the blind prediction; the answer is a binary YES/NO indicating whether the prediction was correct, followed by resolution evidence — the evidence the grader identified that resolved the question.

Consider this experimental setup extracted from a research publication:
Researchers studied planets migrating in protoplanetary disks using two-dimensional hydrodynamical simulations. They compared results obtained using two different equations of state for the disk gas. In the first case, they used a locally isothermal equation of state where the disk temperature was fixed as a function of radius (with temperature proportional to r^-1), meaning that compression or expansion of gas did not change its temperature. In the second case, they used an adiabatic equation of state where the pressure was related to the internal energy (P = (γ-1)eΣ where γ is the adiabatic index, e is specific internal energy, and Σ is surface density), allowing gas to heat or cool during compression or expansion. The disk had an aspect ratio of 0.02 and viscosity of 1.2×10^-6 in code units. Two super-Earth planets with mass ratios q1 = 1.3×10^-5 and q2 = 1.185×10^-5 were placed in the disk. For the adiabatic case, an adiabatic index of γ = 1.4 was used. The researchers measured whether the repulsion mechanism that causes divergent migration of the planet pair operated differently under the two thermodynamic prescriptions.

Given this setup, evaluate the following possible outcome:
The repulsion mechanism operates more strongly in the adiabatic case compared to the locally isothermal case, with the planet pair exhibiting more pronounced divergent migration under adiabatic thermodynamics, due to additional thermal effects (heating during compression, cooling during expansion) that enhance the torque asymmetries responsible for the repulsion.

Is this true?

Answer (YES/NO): NO